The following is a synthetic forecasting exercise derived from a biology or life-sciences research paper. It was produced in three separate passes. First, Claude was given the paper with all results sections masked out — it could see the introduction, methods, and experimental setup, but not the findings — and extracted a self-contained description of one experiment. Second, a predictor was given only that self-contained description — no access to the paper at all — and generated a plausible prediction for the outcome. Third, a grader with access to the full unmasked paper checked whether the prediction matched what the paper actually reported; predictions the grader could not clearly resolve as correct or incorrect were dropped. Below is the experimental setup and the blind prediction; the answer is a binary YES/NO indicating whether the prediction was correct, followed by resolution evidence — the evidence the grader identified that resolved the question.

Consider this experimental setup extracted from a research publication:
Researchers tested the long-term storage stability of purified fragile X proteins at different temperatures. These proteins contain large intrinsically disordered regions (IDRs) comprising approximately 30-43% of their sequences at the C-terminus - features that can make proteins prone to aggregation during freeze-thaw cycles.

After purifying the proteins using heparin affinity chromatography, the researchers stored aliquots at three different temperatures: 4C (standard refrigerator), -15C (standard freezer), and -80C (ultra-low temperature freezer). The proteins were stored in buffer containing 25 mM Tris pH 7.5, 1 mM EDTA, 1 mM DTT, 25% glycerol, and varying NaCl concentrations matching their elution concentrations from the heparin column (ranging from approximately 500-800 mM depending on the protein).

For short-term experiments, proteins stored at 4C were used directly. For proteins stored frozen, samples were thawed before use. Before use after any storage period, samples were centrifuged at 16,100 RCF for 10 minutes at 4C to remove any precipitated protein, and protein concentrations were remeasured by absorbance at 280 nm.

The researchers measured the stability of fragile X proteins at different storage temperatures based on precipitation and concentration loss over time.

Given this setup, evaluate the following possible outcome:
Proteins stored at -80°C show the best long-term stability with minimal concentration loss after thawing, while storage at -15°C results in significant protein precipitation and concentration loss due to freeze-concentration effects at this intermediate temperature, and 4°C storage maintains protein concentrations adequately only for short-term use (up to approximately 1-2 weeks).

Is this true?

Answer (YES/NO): NO